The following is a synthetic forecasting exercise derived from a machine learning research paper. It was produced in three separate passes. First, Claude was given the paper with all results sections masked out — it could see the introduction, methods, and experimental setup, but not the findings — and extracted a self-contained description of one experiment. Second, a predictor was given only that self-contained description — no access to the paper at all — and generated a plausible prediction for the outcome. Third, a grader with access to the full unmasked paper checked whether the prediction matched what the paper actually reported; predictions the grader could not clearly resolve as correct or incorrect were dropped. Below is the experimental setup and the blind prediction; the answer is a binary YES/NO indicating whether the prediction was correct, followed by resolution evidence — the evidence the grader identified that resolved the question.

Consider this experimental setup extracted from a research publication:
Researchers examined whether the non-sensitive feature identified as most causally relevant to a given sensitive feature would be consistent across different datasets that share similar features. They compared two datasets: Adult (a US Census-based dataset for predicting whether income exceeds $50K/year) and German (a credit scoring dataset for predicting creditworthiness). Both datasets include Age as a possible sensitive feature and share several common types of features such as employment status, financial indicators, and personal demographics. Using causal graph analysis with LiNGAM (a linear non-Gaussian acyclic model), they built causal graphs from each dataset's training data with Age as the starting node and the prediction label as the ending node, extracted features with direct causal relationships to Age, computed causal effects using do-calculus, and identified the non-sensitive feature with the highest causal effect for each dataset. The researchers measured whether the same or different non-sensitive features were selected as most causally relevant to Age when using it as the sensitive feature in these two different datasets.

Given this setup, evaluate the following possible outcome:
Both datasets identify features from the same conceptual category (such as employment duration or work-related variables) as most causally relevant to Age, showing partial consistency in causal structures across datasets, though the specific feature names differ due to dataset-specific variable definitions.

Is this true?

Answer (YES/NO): NO